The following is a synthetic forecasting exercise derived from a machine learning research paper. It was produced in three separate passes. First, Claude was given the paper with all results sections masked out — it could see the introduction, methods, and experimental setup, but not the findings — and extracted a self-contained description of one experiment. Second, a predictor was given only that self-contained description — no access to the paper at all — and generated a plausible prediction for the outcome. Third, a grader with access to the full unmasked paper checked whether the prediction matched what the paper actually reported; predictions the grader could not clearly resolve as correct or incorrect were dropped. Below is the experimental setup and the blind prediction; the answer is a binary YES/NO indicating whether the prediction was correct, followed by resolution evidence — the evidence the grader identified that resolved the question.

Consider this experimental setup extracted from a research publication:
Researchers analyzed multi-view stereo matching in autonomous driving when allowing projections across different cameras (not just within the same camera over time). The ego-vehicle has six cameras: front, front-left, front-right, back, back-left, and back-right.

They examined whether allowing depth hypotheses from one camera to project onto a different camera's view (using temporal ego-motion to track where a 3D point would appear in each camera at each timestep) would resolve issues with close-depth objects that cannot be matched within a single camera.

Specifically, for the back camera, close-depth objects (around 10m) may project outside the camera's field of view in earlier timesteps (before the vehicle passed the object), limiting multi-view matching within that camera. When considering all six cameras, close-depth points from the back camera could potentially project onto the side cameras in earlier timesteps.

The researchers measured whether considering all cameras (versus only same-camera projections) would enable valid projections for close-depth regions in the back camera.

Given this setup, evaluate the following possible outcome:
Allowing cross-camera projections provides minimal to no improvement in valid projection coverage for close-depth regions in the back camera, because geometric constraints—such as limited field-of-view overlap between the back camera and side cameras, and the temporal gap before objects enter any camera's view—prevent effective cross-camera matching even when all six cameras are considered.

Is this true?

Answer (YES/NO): NO